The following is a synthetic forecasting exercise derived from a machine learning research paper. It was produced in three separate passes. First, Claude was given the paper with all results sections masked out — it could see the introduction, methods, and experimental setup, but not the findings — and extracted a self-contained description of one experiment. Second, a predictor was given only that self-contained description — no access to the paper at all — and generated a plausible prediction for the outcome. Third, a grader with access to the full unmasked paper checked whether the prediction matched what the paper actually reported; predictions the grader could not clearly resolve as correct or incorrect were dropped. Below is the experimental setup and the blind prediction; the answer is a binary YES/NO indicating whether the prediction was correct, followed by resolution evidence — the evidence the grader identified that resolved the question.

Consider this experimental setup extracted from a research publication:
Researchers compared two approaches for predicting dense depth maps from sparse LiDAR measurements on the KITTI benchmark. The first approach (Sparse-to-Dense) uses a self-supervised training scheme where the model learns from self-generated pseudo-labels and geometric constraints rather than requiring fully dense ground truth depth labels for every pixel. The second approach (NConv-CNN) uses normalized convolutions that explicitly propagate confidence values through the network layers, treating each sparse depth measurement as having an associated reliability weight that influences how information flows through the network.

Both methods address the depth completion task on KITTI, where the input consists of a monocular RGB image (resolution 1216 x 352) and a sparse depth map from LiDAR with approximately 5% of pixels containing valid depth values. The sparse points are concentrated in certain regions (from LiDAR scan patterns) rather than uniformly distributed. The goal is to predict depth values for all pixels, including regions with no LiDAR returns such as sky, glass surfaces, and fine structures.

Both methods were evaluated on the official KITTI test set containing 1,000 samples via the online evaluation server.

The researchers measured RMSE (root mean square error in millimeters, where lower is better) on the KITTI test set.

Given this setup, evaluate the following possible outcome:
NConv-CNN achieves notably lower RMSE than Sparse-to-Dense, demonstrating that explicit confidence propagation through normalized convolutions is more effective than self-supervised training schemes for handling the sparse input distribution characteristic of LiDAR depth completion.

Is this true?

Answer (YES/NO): NO